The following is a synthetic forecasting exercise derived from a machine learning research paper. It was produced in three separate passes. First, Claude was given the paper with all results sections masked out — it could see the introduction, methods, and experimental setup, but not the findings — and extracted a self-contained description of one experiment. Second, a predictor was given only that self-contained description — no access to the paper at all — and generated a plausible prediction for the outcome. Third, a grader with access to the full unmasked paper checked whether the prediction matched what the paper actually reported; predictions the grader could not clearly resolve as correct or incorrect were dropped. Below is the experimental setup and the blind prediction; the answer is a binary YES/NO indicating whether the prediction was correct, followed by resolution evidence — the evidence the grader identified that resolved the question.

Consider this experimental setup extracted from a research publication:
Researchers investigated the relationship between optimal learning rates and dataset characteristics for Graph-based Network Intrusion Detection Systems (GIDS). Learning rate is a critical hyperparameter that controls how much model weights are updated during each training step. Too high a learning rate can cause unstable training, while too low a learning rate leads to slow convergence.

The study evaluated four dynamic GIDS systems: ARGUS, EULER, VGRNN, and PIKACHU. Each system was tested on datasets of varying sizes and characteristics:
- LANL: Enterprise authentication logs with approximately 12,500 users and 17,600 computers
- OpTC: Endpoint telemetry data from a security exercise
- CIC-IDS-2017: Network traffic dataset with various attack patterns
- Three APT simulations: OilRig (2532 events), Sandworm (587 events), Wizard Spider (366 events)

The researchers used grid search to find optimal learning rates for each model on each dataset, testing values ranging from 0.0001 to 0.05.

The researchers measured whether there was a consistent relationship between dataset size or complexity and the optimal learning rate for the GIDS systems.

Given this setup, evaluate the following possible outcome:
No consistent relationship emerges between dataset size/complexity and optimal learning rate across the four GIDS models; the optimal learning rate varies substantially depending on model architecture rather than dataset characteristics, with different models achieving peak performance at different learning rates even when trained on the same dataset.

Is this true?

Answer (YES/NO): YES